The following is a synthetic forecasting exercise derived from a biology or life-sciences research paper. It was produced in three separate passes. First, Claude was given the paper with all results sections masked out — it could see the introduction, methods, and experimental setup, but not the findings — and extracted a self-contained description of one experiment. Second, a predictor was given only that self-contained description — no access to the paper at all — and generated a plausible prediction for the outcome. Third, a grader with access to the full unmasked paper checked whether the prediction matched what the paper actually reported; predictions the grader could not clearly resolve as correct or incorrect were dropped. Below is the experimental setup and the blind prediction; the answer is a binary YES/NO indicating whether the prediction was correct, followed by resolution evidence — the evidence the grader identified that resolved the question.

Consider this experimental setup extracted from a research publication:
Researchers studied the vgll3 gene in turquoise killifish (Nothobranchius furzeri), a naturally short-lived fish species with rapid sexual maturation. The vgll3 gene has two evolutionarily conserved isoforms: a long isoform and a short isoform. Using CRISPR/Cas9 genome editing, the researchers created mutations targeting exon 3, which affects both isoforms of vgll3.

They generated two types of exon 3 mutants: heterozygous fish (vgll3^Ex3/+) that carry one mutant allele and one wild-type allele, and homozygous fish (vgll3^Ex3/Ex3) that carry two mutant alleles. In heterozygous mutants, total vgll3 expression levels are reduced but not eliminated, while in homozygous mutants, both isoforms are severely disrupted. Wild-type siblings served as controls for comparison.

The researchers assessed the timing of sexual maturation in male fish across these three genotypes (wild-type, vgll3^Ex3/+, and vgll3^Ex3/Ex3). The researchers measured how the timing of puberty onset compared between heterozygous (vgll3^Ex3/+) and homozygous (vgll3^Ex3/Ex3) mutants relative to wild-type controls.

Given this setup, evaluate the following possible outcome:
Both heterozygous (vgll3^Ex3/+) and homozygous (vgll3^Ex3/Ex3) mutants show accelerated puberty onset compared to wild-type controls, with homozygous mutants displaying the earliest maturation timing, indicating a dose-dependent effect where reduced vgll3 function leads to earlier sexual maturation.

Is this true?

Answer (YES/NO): NO